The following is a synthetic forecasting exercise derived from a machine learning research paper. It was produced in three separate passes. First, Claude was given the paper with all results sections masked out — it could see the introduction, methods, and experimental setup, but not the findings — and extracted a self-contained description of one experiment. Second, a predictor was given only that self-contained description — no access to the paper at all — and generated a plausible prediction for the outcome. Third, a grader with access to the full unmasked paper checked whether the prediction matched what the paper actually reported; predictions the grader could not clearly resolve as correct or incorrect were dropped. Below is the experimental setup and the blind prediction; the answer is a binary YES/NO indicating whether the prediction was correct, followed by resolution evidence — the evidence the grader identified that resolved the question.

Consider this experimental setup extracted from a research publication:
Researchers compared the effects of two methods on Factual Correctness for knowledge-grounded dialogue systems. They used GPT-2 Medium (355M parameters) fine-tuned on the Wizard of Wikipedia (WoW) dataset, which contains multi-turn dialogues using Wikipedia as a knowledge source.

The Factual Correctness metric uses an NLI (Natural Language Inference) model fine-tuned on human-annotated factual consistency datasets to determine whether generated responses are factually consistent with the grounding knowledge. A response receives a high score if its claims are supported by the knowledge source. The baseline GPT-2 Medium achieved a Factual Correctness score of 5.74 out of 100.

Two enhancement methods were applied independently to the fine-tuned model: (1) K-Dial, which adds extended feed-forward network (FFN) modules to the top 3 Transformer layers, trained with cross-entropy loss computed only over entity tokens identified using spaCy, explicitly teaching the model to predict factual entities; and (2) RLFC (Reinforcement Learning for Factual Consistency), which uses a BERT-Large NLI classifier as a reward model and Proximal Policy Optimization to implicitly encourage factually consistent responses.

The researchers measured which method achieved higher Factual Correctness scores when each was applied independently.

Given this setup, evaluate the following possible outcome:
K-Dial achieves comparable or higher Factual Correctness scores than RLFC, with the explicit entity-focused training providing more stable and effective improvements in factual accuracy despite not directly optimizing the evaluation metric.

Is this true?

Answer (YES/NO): YES